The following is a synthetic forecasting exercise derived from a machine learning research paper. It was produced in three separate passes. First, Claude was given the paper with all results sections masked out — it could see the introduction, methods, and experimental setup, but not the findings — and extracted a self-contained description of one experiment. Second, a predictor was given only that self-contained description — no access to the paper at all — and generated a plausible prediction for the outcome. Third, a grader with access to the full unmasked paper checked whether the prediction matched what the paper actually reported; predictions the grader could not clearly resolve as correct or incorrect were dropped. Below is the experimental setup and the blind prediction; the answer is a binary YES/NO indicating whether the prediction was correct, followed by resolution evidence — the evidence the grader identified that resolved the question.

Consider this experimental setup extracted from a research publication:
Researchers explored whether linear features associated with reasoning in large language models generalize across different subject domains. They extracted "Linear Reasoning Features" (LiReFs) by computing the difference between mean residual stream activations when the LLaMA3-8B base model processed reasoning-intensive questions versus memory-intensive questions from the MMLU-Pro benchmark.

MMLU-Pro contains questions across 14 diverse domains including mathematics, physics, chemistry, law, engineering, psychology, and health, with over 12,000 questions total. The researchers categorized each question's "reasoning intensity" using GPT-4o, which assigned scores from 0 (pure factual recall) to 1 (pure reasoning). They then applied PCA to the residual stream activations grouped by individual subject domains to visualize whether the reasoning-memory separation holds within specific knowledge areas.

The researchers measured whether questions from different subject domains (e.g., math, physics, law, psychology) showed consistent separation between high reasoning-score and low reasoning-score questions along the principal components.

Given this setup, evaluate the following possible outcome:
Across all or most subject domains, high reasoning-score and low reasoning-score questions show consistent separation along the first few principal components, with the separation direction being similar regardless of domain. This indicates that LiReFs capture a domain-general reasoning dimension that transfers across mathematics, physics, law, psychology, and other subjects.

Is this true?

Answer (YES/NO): YES